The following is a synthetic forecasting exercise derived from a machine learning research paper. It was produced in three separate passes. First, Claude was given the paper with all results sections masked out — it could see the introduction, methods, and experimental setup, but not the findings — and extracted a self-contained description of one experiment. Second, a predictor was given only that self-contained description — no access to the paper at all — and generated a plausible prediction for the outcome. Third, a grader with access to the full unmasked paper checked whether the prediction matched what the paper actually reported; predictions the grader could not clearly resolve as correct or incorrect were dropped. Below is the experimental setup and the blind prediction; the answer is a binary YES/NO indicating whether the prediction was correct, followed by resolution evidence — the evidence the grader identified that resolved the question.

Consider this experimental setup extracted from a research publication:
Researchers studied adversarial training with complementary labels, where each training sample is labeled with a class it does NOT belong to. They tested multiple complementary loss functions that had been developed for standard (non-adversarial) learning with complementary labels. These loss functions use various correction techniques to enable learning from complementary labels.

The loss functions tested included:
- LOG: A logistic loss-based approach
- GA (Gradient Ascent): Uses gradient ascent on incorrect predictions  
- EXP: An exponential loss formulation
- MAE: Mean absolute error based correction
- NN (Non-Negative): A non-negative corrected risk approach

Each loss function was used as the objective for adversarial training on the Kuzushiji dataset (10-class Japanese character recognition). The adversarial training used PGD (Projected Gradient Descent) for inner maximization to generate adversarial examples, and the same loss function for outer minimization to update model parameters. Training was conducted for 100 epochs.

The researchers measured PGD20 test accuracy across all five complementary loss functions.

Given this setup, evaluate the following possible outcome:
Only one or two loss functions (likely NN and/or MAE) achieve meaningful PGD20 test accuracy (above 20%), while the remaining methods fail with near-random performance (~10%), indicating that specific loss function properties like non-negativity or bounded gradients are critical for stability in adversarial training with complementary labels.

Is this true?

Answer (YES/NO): NO